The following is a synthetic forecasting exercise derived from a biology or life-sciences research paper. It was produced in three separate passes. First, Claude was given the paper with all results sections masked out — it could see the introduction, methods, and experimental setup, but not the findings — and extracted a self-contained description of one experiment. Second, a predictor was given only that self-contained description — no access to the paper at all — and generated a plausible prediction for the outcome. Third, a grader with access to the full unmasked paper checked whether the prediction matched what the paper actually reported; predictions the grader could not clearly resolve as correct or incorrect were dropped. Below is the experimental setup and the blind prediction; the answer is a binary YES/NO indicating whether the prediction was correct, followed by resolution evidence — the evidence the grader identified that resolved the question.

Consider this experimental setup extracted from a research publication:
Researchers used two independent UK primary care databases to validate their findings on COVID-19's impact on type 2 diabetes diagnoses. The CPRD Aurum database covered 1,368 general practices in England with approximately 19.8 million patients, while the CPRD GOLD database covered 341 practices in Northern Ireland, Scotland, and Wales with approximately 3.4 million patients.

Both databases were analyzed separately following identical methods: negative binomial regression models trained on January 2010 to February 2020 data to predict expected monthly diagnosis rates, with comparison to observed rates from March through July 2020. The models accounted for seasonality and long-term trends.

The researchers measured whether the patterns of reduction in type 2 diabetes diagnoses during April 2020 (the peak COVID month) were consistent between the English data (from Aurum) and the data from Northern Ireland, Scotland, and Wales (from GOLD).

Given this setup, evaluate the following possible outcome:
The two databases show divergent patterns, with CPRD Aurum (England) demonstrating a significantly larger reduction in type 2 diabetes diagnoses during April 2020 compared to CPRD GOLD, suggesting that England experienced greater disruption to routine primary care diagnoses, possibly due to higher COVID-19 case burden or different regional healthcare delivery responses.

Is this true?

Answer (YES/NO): NO